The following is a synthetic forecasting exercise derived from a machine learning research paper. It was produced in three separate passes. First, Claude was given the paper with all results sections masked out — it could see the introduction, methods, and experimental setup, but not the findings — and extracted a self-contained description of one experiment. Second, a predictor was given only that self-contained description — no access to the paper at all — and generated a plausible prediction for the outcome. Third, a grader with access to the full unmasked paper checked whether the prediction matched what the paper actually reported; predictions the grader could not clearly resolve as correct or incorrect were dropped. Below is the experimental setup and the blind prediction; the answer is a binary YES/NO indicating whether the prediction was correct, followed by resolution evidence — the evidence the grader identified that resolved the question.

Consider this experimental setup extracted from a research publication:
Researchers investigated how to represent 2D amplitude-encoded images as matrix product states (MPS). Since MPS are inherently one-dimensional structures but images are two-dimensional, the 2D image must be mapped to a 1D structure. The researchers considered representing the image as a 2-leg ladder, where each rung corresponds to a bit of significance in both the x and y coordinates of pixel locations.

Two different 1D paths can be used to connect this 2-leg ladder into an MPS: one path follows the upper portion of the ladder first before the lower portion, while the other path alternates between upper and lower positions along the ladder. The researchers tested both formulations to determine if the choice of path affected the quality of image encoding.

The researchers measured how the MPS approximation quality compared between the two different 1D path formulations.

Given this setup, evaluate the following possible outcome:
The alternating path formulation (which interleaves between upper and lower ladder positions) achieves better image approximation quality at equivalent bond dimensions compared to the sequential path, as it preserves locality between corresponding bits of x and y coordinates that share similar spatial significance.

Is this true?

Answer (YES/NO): NO